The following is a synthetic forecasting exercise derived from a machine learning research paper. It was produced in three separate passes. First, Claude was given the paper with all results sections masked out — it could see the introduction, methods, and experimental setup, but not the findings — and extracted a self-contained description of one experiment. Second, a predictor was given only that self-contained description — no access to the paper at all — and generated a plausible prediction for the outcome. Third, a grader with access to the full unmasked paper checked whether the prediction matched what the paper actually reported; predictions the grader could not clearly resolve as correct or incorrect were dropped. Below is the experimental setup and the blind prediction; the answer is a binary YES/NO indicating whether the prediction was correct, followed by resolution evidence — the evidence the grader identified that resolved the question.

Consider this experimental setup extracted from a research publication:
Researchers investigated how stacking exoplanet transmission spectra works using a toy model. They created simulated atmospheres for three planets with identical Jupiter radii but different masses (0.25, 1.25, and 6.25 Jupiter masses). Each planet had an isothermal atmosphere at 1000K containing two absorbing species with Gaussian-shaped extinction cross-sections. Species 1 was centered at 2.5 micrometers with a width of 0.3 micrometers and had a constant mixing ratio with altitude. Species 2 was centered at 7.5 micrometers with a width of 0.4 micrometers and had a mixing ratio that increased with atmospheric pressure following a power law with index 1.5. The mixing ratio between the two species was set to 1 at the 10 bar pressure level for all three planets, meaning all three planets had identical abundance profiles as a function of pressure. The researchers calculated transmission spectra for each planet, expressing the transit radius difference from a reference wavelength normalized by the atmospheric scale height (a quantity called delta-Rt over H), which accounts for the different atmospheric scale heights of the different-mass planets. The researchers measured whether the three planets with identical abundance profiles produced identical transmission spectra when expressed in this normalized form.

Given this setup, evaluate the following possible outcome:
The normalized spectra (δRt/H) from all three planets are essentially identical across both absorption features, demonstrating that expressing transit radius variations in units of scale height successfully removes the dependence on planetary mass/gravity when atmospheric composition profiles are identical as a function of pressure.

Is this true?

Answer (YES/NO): NO